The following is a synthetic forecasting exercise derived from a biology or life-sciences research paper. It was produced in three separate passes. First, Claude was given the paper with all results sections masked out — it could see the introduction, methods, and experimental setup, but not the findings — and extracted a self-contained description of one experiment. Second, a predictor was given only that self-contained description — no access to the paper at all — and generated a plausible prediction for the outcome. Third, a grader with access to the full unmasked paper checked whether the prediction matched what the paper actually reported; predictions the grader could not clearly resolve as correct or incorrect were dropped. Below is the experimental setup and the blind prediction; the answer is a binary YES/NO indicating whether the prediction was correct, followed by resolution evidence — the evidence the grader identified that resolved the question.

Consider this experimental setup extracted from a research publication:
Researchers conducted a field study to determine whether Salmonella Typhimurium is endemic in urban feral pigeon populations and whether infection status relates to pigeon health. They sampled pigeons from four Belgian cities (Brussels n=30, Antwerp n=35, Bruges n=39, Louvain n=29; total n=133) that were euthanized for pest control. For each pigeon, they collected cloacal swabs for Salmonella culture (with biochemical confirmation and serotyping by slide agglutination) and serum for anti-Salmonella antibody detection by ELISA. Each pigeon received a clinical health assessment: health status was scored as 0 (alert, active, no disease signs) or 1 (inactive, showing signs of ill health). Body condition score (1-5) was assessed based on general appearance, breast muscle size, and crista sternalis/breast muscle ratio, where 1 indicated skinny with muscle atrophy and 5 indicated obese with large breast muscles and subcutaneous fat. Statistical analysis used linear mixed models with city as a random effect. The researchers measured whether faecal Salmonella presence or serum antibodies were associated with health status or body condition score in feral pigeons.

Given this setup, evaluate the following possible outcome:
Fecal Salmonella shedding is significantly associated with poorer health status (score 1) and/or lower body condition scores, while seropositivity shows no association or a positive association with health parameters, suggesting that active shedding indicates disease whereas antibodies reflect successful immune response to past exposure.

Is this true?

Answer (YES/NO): NO